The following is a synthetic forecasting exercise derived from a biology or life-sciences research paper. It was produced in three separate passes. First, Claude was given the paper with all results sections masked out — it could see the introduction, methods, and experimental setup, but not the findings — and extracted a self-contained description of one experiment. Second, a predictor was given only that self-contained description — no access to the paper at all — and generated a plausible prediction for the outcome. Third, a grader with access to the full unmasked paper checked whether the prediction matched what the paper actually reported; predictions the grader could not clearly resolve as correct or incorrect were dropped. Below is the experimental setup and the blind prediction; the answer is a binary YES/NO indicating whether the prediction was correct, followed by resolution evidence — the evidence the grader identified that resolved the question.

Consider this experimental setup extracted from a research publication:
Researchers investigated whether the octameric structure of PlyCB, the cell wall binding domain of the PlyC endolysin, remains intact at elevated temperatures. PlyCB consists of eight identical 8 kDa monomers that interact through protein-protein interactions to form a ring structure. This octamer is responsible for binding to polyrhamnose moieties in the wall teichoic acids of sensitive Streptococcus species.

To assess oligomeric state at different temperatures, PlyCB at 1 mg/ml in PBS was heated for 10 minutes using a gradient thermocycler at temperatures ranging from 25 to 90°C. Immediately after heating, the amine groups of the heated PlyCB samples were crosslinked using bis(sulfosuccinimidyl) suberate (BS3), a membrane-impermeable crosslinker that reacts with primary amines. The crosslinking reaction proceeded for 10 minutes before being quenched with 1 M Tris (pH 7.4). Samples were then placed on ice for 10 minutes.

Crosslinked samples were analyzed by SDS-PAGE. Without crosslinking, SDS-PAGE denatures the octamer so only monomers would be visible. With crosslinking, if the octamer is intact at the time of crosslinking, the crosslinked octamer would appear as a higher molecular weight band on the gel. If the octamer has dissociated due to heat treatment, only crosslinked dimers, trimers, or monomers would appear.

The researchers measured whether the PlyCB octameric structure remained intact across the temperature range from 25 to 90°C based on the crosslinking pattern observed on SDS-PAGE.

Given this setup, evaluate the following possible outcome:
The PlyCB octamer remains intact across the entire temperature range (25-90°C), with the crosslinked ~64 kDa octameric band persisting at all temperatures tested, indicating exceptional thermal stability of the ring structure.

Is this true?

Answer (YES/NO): NO